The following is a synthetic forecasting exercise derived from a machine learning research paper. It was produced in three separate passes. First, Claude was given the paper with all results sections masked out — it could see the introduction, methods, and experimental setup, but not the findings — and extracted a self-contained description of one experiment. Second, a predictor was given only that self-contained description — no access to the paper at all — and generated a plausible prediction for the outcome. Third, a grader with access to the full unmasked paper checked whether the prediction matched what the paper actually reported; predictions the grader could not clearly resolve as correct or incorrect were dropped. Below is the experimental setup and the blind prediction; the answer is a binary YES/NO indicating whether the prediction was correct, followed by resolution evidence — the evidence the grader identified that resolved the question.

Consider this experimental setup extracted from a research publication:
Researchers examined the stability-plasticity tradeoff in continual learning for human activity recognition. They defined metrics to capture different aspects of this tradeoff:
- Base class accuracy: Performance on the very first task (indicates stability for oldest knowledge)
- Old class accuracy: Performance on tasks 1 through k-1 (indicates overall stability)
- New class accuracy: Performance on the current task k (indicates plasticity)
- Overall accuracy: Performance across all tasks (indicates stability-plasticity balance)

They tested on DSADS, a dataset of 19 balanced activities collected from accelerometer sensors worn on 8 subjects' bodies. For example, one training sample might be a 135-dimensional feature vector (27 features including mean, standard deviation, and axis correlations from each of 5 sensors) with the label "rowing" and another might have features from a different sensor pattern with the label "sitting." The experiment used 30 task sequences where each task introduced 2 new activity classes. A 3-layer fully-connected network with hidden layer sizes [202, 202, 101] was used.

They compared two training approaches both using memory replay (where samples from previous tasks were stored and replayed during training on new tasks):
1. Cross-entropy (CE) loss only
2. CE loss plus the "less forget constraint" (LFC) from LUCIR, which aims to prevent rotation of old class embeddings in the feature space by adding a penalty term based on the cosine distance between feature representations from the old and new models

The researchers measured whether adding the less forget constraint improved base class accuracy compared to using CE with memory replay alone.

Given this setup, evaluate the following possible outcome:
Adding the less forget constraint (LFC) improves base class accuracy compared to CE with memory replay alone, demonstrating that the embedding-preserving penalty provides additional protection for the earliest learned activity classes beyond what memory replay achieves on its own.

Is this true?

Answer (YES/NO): NO